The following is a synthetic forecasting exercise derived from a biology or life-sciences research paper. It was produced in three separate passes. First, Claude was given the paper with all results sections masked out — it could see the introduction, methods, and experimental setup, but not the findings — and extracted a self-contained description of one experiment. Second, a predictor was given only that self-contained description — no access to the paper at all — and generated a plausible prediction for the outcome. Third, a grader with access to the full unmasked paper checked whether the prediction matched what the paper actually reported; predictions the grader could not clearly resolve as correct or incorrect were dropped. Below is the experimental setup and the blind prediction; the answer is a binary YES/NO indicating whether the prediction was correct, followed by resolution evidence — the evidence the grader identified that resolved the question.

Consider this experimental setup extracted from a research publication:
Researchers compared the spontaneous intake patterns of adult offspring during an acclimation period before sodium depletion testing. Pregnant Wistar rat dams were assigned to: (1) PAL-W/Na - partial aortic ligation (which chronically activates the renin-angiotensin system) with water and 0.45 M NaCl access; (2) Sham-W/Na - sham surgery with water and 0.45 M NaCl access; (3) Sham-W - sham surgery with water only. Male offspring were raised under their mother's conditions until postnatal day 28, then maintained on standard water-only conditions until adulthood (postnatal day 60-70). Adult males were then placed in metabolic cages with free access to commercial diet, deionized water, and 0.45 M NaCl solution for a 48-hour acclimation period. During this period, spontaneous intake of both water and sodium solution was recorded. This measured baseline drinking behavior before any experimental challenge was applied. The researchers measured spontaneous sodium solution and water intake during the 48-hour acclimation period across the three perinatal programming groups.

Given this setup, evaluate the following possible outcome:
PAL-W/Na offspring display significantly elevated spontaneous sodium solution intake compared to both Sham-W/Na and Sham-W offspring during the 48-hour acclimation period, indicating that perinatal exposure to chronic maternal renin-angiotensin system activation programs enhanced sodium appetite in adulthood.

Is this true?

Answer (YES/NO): NO